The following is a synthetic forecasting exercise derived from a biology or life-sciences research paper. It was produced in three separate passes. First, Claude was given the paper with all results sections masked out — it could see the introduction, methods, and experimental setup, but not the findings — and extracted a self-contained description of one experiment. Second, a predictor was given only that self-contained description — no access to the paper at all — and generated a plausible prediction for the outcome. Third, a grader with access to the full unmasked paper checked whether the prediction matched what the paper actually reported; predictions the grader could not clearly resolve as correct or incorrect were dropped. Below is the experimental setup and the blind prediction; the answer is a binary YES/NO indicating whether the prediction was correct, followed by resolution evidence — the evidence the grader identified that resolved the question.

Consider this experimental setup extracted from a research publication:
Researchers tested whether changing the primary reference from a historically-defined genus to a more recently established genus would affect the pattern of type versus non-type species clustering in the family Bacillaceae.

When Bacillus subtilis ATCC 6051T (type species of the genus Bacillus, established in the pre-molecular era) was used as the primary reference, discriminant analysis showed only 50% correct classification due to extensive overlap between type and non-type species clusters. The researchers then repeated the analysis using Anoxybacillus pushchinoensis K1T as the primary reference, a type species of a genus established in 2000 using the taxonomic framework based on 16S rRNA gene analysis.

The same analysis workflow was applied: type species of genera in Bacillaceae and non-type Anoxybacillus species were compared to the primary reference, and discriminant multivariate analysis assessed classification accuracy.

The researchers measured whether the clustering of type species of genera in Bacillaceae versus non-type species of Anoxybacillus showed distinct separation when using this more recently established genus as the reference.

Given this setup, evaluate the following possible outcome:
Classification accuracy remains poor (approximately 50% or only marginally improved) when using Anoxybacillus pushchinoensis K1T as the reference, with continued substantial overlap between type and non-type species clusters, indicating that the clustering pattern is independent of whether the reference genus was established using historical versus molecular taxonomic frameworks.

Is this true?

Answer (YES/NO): NO